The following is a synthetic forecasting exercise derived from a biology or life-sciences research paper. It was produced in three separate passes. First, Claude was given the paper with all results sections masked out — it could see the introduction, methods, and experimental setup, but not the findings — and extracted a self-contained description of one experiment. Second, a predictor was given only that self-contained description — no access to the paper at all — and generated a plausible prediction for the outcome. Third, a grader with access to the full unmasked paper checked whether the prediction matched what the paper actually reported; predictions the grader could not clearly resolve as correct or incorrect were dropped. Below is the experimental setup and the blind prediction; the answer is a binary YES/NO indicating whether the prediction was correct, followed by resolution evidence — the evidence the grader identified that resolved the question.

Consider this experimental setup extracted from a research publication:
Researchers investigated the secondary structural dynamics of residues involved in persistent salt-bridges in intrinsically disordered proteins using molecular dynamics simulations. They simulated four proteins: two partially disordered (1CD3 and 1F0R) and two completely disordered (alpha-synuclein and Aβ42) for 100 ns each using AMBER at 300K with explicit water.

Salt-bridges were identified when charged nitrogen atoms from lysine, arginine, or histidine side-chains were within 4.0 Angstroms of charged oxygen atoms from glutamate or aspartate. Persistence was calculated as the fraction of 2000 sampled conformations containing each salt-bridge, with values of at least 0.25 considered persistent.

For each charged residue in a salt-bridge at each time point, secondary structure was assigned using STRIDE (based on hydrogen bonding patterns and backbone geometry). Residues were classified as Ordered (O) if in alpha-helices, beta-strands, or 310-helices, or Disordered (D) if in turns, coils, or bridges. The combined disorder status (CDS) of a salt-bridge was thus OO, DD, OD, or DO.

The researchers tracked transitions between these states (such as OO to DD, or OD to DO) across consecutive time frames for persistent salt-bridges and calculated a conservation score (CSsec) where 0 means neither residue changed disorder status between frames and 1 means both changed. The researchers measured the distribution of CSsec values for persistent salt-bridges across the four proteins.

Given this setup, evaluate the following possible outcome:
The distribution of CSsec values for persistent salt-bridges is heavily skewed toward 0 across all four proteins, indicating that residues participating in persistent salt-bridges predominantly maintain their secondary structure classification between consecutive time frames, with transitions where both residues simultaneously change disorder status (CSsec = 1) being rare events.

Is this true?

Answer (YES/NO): YES